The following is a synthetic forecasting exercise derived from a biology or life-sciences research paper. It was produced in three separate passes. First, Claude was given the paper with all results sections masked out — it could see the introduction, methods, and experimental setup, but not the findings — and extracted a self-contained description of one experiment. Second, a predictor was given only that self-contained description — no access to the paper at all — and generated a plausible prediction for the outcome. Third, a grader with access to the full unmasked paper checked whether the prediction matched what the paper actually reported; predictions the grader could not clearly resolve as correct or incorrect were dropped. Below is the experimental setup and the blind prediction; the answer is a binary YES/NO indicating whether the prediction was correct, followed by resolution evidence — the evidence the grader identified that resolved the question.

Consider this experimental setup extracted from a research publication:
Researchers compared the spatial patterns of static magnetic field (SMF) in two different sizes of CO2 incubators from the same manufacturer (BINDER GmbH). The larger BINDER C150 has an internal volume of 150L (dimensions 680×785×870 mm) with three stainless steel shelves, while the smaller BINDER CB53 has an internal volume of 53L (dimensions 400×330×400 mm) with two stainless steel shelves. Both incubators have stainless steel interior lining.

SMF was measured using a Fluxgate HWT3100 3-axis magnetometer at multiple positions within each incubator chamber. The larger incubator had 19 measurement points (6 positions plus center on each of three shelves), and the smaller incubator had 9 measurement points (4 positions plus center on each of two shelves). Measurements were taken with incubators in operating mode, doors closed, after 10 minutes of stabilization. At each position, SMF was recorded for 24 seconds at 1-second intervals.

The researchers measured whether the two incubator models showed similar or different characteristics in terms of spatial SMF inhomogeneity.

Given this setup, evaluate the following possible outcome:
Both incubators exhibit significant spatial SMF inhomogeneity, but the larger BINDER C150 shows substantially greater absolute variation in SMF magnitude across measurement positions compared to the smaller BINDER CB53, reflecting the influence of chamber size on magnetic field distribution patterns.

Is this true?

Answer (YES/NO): YES